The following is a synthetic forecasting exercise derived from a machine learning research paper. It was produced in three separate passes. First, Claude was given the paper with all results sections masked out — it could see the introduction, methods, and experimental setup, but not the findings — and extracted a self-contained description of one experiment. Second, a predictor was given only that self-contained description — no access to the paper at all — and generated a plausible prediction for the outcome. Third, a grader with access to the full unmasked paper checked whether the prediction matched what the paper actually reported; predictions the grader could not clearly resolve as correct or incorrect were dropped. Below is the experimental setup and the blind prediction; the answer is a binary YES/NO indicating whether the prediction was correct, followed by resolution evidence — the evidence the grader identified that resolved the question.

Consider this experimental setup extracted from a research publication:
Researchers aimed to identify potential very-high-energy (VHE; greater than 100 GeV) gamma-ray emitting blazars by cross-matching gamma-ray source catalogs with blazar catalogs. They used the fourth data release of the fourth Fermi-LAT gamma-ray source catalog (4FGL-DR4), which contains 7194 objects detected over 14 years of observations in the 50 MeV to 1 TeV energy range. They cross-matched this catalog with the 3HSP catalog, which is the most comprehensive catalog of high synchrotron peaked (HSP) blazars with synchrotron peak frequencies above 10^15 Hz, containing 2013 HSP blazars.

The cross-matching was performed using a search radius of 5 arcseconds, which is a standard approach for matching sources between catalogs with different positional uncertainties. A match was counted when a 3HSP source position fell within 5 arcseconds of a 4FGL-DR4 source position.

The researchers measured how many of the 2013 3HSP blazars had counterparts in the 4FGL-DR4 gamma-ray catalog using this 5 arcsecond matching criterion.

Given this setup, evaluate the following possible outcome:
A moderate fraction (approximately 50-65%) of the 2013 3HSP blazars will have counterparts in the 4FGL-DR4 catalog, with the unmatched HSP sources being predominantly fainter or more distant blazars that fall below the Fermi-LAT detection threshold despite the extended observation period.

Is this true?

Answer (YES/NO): YES